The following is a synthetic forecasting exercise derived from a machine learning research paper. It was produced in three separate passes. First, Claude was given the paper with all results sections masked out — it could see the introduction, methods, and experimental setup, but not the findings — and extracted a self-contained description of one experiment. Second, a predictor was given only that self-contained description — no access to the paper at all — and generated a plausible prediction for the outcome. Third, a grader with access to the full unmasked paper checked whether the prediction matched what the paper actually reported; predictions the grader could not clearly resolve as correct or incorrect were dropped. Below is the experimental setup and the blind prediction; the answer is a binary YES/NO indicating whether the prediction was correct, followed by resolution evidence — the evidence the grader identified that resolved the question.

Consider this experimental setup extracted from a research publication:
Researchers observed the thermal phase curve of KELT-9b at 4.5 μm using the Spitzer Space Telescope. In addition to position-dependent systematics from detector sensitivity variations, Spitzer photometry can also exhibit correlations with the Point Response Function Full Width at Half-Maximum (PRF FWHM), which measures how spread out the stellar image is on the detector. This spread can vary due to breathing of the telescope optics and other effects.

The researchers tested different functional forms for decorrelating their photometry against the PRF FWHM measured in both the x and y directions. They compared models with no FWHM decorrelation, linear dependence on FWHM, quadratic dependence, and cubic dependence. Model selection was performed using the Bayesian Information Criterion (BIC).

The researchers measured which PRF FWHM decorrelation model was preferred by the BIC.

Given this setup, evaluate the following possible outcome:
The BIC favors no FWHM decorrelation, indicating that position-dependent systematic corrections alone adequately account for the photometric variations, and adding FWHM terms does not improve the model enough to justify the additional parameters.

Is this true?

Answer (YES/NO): NO